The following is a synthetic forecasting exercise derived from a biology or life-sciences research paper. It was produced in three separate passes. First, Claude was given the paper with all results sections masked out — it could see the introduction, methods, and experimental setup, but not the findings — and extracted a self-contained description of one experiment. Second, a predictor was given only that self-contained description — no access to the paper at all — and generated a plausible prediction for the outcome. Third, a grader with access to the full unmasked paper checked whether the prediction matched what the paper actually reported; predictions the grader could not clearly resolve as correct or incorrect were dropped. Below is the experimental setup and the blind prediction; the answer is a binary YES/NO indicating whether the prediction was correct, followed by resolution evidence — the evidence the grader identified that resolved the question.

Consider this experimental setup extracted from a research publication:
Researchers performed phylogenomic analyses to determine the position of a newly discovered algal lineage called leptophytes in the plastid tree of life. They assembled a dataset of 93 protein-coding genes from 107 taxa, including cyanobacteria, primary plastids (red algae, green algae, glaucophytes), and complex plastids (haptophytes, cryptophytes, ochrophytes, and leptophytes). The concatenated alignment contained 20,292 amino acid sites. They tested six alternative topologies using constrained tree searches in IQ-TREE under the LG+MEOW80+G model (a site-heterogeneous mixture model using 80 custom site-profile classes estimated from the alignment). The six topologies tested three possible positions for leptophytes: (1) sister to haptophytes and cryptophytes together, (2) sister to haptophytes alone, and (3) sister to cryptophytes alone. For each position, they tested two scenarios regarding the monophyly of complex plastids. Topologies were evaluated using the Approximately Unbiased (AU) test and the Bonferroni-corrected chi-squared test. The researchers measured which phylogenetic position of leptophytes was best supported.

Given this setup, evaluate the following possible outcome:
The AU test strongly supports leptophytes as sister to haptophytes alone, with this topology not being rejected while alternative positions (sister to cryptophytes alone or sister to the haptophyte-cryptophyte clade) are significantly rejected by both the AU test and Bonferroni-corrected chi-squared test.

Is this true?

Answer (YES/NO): NO